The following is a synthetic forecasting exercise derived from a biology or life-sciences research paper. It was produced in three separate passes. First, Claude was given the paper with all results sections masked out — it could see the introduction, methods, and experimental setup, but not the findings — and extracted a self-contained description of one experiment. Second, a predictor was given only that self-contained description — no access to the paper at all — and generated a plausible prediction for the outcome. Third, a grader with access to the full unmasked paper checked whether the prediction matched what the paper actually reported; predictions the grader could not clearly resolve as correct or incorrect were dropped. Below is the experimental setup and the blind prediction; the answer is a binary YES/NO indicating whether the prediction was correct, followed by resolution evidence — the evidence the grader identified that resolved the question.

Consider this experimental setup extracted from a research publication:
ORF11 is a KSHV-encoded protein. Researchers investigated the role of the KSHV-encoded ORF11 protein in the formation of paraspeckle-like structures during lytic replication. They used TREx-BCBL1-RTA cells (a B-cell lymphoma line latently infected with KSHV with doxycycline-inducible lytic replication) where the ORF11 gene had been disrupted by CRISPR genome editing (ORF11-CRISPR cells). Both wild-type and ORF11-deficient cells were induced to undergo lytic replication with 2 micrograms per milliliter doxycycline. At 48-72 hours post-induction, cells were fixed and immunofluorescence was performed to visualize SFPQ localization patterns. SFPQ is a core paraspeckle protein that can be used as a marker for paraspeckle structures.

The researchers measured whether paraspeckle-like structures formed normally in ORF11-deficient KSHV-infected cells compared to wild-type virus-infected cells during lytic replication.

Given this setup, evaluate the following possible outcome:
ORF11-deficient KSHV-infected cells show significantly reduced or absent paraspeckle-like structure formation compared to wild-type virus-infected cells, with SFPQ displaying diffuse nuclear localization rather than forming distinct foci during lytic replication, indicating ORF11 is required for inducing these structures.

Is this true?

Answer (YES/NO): YES